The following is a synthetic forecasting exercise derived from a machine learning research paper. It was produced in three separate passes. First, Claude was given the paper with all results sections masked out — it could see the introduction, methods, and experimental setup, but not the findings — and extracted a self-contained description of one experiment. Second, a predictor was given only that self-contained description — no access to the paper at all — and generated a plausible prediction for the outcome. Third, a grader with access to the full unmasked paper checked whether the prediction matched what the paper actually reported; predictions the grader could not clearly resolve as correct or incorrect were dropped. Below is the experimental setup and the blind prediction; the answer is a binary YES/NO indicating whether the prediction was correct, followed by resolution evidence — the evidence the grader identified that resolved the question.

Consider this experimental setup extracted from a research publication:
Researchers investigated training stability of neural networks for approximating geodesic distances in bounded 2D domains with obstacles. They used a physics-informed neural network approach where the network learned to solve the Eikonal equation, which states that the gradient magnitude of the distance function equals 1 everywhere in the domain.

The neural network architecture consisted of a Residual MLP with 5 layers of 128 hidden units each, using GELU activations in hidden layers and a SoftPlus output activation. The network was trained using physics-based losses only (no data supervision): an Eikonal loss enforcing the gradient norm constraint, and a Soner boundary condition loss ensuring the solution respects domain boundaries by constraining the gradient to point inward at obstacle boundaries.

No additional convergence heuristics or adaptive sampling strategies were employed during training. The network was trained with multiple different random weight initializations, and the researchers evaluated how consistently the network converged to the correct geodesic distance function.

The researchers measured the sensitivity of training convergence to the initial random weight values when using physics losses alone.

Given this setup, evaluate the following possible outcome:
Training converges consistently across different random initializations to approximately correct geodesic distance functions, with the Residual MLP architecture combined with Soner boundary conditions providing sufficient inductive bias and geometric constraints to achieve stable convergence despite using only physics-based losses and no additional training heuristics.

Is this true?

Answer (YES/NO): NO